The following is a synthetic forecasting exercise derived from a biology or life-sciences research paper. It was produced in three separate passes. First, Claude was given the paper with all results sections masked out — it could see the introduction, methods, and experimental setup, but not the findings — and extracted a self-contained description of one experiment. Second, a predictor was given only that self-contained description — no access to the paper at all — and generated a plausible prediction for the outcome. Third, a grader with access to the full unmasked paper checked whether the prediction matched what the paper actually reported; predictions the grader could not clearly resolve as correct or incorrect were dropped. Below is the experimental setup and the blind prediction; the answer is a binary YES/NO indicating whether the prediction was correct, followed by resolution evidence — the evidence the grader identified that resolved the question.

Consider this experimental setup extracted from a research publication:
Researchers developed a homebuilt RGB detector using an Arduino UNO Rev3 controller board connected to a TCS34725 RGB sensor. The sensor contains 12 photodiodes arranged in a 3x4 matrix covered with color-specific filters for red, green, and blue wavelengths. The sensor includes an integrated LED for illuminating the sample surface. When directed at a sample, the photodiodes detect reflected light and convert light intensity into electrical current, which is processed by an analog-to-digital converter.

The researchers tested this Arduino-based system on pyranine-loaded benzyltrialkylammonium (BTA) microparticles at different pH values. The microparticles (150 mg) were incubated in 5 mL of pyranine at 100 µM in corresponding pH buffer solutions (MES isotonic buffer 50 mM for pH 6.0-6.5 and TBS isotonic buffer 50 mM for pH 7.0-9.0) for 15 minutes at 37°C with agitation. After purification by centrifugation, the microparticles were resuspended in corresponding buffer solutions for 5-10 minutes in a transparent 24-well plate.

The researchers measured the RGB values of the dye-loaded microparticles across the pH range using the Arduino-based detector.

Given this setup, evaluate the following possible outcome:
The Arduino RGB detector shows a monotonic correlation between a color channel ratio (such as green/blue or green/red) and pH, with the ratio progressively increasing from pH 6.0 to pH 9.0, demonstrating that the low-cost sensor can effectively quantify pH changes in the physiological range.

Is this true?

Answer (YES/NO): NO